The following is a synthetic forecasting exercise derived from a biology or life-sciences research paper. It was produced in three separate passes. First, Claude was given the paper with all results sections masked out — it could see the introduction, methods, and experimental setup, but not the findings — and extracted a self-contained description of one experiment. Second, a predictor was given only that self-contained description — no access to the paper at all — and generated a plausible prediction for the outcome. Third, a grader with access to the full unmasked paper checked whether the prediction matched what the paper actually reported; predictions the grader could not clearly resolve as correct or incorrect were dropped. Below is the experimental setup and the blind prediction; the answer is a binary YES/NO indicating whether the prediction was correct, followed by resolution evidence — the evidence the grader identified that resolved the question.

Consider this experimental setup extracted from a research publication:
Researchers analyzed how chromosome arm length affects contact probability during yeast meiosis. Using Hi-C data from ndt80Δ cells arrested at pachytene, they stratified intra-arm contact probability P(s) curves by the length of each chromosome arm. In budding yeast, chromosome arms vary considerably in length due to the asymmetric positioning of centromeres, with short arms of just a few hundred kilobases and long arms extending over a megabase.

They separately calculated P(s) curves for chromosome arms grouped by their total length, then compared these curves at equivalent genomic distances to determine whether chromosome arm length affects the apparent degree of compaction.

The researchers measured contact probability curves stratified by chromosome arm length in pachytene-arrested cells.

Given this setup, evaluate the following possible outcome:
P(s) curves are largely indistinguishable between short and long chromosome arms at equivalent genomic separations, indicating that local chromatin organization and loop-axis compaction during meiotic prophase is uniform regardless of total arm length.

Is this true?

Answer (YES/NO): NO